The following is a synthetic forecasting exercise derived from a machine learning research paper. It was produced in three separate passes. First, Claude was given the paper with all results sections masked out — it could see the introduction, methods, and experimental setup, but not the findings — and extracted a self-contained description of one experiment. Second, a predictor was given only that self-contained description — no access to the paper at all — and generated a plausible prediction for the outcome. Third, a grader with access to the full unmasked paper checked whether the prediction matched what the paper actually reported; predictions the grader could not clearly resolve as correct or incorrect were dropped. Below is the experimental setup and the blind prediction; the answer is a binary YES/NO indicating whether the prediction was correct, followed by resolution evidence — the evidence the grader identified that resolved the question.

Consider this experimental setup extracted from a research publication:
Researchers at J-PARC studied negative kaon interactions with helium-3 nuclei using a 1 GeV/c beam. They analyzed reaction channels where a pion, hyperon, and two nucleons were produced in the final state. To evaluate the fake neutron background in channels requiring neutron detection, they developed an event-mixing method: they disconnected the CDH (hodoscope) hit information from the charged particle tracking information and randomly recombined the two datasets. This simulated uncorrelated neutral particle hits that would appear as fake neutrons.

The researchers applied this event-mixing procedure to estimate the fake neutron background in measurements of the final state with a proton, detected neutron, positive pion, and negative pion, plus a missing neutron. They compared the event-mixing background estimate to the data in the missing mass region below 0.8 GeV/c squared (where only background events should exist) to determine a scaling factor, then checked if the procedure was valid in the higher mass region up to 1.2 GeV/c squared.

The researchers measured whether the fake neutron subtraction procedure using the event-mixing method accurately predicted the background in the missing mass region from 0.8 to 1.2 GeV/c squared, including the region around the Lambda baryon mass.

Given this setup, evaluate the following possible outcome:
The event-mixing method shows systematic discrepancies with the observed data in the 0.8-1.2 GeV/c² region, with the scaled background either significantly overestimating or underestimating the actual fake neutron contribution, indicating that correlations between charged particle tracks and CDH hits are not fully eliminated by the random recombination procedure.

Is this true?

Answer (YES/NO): NO